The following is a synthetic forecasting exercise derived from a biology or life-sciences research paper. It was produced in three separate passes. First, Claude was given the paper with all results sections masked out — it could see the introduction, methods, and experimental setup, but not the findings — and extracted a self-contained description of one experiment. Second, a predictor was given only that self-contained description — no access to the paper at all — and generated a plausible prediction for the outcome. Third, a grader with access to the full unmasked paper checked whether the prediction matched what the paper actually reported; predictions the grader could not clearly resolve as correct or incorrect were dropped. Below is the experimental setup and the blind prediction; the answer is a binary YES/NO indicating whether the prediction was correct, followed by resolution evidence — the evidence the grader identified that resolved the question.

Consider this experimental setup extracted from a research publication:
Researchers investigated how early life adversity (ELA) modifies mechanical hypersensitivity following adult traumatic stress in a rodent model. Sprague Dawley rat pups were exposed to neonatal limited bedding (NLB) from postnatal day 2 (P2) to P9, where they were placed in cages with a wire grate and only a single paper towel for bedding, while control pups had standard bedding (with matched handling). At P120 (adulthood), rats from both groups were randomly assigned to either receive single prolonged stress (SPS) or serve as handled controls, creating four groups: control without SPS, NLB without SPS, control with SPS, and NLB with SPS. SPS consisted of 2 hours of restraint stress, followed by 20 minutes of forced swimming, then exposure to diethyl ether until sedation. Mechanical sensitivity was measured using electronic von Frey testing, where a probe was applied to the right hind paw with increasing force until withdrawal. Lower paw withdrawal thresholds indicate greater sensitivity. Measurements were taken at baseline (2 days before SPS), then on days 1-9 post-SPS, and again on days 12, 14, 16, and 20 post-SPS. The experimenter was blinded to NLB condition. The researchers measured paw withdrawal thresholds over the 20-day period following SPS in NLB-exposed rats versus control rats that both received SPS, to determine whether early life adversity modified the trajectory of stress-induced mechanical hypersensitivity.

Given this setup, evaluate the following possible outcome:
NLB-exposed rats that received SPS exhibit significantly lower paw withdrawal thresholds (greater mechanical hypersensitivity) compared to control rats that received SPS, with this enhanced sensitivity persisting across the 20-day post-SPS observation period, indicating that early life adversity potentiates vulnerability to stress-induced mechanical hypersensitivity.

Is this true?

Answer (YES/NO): NO